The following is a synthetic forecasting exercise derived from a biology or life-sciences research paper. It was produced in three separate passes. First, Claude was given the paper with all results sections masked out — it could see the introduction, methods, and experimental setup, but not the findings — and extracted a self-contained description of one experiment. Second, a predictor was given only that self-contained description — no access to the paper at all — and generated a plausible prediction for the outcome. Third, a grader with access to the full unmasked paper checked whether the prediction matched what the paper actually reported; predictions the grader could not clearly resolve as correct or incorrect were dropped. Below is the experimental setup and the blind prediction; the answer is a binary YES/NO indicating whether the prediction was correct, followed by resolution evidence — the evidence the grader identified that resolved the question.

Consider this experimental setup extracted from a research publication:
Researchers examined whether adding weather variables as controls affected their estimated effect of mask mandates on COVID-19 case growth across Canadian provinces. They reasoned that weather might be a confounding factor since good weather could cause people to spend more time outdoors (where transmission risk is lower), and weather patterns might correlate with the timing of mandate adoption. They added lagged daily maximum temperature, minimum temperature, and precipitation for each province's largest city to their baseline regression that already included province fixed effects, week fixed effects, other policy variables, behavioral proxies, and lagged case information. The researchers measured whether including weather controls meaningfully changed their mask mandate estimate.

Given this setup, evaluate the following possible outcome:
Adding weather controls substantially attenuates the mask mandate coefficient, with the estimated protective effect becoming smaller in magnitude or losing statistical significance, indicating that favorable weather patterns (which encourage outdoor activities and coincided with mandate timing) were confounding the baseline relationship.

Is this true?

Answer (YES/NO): NO